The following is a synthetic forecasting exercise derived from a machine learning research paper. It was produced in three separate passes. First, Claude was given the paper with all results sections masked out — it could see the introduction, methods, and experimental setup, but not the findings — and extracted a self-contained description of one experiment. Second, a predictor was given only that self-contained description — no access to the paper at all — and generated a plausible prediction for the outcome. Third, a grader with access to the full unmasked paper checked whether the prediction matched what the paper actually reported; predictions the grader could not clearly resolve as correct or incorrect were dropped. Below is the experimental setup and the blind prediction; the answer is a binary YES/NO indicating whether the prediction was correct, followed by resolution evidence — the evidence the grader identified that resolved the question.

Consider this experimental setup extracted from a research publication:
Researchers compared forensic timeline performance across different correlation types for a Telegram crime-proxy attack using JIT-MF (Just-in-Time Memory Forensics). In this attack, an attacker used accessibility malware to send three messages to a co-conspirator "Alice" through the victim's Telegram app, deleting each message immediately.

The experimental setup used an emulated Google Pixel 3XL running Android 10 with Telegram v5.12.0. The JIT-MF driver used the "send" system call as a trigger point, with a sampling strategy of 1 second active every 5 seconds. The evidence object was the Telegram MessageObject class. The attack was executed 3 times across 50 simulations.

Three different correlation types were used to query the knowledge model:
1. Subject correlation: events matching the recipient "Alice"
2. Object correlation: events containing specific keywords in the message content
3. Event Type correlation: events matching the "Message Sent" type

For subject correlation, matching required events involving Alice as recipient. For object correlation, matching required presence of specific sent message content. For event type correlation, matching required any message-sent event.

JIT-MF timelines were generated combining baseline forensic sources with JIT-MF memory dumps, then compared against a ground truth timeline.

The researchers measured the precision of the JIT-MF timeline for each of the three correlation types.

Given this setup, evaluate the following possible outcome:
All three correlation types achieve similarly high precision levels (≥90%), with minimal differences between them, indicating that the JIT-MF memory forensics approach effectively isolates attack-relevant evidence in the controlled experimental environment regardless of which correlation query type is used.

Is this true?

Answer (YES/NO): NO